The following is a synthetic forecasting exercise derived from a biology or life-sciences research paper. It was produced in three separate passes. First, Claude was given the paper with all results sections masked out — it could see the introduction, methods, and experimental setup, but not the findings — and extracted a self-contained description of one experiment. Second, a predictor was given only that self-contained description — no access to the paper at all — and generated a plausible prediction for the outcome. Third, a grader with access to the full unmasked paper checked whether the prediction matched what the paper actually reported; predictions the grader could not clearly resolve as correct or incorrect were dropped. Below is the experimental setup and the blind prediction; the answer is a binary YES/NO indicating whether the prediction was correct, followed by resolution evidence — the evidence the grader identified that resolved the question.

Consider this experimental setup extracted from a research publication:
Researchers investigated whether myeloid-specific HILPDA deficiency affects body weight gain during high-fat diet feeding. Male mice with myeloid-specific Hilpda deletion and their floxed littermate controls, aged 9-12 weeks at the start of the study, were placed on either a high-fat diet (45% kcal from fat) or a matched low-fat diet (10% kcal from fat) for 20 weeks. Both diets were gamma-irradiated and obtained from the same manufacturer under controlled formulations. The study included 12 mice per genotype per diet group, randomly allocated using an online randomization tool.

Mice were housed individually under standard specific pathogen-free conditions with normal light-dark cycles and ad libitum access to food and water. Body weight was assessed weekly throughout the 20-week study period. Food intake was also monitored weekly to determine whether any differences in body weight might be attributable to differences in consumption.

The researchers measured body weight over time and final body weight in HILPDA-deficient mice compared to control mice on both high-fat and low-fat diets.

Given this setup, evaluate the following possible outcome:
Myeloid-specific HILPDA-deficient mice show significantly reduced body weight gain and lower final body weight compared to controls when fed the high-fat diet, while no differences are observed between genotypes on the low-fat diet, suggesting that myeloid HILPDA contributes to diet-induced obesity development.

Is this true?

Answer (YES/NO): NO